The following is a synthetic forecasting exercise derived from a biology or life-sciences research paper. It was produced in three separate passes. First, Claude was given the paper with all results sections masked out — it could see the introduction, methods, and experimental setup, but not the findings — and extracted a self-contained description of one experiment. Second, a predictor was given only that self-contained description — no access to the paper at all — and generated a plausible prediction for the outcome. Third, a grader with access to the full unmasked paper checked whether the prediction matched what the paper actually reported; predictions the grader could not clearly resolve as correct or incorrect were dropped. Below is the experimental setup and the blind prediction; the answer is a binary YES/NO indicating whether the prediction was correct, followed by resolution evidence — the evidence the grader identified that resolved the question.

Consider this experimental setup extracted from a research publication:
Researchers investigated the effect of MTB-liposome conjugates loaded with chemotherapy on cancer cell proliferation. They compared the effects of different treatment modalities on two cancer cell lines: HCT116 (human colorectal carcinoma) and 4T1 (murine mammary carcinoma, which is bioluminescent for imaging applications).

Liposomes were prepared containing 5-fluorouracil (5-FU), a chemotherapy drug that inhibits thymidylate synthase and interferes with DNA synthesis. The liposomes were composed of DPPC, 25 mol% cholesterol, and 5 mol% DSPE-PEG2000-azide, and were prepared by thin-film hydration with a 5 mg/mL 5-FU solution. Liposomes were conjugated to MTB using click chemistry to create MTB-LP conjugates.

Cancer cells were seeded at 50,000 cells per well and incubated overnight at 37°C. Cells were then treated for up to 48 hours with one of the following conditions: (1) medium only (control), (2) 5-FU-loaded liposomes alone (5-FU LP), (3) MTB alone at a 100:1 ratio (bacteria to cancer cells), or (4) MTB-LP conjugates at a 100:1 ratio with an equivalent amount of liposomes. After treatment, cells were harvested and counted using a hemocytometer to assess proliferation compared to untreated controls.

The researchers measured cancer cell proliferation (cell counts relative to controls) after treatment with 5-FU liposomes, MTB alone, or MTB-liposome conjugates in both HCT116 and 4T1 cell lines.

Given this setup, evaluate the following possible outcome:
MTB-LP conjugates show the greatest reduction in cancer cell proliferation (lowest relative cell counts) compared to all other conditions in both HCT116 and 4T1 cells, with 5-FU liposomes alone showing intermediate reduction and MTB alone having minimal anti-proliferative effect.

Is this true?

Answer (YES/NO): NO